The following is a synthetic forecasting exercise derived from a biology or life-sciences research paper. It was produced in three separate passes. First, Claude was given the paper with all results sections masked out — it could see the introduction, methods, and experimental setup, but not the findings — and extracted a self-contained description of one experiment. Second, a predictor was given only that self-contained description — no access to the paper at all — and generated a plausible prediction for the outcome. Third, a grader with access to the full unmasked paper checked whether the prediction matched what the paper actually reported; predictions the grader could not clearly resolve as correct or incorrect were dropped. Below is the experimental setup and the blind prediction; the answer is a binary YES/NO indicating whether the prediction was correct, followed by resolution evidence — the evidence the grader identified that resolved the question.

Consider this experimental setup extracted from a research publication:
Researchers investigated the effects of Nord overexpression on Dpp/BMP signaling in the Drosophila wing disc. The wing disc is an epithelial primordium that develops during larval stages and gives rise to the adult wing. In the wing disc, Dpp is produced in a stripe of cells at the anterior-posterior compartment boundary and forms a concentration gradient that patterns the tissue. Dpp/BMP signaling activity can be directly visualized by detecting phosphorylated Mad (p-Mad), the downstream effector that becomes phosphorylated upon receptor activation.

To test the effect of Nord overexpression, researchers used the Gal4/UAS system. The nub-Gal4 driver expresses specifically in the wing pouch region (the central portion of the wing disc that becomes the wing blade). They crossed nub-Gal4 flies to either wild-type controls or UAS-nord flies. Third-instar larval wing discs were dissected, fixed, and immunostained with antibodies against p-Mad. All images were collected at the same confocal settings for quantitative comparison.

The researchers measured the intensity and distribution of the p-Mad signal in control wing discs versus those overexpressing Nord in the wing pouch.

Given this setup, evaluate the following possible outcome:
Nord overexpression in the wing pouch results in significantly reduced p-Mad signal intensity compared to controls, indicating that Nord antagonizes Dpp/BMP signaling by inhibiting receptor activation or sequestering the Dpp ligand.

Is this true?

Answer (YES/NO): YES